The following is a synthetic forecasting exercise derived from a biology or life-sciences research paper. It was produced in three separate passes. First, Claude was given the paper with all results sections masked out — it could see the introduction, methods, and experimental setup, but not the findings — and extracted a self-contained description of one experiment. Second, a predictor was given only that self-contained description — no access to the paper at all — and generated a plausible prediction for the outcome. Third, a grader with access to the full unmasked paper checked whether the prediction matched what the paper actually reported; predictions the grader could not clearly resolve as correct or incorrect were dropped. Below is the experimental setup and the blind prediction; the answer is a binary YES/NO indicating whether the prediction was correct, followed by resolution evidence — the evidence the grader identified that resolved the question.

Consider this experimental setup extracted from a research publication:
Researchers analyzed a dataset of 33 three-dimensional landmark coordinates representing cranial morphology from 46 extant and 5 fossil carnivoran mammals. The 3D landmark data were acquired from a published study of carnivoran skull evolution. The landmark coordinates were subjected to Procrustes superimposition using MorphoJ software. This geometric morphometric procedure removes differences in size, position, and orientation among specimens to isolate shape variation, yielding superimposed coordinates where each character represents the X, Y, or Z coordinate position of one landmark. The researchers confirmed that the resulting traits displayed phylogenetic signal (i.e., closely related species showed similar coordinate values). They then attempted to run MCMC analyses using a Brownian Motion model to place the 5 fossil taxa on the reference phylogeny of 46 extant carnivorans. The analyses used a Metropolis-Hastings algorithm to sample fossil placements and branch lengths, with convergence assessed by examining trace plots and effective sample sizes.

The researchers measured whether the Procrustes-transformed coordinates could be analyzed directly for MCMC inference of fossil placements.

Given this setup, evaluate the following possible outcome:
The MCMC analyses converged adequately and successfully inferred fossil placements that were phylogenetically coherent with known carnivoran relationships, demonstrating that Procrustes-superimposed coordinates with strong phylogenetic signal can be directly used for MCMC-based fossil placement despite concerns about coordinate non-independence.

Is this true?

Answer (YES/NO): NO